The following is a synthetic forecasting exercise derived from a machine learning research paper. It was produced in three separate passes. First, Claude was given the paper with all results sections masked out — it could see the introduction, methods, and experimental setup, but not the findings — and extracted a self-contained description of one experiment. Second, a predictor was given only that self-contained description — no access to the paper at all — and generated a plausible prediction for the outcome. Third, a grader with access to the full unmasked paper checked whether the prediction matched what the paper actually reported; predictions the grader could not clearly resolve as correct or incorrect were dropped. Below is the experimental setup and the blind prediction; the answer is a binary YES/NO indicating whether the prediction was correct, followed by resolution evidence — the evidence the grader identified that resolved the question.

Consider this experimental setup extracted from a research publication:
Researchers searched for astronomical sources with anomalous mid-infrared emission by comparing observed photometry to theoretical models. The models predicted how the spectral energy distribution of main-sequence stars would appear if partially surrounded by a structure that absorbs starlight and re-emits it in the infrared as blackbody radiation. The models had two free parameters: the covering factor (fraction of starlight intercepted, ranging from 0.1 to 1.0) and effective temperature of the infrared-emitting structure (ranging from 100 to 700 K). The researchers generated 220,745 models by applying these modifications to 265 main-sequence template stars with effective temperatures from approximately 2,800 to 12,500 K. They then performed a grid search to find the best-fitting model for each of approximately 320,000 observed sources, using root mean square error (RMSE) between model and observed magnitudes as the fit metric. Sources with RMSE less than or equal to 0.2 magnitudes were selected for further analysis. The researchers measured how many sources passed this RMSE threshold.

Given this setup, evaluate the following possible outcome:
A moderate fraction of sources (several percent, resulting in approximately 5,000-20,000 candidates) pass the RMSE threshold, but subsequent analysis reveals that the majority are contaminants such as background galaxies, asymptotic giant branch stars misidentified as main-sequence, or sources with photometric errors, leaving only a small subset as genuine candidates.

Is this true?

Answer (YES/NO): NO